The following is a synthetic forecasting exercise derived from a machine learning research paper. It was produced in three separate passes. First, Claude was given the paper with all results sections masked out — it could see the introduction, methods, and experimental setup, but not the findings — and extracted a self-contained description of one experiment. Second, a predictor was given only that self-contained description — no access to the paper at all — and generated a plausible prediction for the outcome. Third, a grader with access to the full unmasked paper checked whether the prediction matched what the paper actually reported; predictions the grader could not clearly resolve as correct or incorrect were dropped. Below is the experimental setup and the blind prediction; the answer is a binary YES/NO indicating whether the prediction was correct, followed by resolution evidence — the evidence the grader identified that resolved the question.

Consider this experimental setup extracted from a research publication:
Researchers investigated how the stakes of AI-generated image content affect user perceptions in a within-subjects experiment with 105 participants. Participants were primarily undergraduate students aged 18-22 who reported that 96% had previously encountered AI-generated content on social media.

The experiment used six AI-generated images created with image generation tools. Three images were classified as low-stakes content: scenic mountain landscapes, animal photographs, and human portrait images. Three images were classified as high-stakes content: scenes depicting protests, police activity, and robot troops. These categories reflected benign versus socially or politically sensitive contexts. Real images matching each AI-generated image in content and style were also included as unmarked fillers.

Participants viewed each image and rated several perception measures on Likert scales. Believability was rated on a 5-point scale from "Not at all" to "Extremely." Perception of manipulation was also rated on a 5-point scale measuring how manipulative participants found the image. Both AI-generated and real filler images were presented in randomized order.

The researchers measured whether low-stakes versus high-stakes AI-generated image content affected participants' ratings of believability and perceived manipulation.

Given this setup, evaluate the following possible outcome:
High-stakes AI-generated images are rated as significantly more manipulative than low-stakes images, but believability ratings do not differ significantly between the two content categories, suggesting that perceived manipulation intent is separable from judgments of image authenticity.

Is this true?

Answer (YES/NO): NO